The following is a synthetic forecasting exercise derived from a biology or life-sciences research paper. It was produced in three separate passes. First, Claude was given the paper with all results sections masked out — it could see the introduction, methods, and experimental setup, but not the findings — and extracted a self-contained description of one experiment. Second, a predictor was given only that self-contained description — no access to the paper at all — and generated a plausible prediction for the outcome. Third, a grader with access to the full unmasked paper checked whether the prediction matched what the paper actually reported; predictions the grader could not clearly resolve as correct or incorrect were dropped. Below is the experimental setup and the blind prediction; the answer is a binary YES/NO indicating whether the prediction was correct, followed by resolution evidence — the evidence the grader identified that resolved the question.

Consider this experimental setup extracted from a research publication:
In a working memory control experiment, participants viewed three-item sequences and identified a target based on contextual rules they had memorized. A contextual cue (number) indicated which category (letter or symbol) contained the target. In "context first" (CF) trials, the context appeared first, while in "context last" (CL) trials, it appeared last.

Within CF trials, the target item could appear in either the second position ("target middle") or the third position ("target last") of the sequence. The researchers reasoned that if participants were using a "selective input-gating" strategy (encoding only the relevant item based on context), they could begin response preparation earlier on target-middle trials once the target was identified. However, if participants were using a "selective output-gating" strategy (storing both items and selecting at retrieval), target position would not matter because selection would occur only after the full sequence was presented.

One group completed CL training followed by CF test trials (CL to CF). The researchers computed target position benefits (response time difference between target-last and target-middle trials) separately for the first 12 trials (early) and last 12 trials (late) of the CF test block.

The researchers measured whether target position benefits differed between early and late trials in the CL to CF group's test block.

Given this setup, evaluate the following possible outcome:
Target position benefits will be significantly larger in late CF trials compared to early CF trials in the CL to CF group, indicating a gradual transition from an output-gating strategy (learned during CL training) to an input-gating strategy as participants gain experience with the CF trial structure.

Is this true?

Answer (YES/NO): YES